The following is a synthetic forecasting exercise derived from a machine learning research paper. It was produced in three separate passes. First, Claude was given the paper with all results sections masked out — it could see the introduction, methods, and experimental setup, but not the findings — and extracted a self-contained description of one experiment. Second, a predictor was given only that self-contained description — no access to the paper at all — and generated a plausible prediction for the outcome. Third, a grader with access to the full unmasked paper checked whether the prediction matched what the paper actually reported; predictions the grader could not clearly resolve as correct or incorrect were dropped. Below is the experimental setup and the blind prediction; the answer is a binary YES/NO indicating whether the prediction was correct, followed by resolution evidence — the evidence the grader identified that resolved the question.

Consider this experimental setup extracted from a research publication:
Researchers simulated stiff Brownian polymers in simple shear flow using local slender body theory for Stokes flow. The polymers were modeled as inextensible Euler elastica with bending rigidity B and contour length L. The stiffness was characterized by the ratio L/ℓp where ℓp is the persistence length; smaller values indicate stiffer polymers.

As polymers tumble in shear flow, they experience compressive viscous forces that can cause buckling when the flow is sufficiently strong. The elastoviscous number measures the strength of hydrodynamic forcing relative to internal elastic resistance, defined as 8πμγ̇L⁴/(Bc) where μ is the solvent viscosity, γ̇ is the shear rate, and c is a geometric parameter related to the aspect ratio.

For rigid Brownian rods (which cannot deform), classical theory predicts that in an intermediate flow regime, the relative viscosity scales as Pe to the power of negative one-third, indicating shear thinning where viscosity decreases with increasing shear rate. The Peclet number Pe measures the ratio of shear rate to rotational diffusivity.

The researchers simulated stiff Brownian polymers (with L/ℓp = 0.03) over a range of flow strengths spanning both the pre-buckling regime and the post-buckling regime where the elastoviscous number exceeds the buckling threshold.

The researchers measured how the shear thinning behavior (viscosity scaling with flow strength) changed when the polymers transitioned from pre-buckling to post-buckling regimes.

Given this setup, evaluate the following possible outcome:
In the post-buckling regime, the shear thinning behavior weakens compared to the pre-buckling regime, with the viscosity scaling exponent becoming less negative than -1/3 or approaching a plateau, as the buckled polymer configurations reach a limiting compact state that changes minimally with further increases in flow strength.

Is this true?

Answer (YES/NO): NO